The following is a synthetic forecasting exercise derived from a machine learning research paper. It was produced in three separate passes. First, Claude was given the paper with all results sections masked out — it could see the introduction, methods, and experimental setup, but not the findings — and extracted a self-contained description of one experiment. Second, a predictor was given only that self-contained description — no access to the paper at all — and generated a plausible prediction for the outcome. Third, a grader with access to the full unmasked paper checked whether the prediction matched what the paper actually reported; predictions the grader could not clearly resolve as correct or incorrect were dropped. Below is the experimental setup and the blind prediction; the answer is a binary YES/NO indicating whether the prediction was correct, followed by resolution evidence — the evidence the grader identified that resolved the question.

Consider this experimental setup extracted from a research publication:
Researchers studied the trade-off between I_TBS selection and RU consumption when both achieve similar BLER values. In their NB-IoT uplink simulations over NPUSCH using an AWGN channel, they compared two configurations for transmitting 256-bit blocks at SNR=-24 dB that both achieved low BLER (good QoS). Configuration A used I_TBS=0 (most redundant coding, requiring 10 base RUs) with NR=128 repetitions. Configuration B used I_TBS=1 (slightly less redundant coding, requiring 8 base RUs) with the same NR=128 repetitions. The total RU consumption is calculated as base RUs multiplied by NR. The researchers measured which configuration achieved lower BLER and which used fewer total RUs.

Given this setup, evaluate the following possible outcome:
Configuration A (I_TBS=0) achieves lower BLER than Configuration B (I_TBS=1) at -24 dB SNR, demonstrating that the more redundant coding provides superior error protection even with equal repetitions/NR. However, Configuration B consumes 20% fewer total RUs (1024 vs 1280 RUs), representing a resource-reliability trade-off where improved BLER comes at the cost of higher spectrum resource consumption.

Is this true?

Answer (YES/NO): YES